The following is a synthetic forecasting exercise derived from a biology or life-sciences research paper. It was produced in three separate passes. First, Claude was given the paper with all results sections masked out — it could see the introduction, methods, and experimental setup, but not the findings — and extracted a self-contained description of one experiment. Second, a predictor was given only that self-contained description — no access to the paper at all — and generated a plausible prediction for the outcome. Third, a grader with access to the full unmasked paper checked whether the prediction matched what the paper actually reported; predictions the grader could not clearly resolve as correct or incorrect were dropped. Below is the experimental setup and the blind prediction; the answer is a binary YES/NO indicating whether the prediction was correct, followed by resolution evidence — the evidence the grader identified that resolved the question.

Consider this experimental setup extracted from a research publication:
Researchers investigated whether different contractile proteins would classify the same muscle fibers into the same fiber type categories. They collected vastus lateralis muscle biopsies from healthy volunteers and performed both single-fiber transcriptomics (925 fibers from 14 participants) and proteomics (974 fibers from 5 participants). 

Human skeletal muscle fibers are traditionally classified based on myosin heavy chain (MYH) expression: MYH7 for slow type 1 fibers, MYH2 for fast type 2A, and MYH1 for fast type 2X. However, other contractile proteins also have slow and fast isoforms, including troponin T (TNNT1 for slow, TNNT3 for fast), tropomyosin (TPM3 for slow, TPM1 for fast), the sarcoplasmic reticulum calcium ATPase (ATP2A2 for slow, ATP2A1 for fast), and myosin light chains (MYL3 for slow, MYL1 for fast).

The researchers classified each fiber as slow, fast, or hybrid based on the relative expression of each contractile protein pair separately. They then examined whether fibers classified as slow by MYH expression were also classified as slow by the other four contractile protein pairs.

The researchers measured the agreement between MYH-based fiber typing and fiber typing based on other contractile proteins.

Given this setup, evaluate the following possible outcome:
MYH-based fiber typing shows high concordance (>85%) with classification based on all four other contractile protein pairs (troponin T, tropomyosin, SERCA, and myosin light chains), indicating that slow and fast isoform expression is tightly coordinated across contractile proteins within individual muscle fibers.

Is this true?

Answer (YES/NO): NO